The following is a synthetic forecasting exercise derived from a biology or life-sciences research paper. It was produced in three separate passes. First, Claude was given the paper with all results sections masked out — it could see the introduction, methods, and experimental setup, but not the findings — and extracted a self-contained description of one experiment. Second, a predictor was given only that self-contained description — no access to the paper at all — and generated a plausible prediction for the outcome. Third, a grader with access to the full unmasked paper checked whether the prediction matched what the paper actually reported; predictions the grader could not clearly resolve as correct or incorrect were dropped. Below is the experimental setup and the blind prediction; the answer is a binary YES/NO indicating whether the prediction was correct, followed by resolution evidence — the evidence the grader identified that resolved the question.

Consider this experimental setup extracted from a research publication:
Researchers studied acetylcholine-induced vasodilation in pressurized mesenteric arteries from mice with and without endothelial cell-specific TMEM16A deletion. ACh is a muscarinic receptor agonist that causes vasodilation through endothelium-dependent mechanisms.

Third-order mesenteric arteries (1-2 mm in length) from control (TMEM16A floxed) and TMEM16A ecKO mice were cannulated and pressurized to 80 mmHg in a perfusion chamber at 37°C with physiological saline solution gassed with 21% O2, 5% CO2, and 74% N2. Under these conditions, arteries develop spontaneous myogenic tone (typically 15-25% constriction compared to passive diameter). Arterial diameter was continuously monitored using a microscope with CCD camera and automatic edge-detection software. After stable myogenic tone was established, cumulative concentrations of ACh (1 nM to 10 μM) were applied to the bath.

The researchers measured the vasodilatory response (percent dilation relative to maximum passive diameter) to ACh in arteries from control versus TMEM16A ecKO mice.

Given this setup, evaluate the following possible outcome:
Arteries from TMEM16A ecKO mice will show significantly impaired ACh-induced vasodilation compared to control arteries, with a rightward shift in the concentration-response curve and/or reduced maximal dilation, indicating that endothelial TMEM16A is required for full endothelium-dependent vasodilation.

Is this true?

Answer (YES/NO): YES